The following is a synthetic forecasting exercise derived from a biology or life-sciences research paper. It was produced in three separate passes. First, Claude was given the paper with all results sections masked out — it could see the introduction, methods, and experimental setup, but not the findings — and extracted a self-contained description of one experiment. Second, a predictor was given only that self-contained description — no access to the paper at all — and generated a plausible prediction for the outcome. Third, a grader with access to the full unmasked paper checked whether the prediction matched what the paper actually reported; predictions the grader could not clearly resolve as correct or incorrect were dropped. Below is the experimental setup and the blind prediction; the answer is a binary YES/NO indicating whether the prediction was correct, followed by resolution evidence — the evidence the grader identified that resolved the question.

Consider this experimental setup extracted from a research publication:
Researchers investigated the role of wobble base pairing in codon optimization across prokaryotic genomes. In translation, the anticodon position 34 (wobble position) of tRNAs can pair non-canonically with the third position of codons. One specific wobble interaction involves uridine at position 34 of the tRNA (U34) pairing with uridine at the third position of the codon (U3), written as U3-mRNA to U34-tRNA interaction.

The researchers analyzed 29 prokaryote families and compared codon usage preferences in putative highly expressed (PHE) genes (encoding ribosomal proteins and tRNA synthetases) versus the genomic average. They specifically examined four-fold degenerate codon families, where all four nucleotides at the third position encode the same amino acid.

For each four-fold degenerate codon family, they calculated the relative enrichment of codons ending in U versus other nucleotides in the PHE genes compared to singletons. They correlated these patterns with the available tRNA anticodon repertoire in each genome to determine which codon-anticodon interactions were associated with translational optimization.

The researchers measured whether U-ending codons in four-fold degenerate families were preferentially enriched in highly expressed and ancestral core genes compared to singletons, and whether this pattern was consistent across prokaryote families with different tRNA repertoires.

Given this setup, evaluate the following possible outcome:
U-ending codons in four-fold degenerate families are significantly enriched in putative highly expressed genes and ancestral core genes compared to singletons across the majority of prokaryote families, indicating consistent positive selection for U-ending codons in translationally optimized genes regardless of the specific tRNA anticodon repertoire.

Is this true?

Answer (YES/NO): YES